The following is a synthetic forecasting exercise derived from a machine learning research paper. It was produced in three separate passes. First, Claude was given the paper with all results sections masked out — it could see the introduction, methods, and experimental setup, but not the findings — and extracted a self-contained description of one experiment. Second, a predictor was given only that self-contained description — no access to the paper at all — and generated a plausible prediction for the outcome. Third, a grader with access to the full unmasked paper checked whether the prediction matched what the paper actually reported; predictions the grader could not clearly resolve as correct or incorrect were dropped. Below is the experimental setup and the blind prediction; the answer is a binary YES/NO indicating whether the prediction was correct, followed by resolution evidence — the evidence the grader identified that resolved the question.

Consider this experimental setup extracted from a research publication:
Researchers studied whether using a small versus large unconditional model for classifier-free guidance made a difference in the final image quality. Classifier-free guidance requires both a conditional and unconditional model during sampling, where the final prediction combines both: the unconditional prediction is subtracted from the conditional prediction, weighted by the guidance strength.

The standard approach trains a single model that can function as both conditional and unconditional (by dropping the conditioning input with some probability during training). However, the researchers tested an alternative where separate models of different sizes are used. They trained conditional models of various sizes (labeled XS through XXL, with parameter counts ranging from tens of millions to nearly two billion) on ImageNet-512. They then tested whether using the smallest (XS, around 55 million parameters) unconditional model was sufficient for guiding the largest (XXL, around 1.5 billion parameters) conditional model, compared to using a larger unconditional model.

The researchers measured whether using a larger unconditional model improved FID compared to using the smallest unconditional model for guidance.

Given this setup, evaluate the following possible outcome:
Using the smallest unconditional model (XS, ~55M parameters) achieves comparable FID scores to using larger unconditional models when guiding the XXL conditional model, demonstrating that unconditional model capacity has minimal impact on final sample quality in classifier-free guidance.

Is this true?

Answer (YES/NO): YES